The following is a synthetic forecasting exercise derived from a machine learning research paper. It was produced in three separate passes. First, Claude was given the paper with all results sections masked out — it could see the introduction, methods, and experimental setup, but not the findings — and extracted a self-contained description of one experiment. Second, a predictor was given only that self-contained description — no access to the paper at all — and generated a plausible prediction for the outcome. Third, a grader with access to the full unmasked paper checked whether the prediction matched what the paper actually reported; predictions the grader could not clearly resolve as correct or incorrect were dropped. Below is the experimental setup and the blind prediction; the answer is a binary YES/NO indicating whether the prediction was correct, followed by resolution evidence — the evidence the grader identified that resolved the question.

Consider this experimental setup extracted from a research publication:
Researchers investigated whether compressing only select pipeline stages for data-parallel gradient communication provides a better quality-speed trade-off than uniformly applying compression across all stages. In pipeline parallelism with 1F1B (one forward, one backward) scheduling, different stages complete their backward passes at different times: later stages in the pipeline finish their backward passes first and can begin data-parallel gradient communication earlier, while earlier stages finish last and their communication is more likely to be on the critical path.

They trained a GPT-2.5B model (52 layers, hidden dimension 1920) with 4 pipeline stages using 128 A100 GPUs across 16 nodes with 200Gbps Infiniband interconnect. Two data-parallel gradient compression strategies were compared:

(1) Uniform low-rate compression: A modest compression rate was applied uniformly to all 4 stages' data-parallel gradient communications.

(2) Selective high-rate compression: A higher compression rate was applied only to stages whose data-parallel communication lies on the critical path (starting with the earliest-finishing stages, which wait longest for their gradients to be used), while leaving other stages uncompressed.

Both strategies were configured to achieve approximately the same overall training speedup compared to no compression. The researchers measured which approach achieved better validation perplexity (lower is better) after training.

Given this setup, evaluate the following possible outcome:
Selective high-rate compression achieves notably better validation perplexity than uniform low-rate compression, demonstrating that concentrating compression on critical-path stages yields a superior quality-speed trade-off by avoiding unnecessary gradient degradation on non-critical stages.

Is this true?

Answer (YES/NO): YES